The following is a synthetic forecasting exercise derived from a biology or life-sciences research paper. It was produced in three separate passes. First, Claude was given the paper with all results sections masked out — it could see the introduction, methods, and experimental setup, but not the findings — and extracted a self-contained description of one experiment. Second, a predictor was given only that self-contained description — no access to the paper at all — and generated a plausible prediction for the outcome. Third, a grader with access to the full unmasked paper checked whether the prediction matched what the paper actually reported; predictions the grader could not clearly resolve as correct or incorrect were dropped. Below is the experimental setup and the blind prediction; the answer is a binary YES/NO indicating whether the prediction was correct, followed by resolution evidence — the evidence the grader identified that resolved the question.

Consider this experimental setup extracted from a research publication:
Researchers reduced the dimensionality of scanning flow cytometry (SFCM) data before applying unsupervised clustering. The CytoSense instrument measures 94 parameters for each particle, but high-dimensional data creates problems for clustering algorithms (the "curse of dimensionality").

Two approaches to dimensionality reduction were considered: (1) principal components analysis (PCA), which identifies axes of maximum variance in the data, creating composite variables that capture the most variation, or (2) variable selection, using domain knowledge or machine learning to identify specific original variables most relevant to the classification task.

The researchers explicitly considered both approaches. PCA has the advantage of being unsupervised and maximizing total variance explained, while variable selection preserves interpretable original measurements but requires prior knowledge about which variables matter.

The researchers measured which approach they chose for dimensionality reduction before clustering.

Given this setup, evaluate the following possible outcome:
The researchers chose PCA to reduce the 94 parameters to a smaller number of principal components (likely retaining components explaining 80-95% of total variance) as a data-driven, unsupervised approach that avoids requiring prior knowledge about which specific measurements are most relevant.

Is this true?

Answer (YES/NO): NO